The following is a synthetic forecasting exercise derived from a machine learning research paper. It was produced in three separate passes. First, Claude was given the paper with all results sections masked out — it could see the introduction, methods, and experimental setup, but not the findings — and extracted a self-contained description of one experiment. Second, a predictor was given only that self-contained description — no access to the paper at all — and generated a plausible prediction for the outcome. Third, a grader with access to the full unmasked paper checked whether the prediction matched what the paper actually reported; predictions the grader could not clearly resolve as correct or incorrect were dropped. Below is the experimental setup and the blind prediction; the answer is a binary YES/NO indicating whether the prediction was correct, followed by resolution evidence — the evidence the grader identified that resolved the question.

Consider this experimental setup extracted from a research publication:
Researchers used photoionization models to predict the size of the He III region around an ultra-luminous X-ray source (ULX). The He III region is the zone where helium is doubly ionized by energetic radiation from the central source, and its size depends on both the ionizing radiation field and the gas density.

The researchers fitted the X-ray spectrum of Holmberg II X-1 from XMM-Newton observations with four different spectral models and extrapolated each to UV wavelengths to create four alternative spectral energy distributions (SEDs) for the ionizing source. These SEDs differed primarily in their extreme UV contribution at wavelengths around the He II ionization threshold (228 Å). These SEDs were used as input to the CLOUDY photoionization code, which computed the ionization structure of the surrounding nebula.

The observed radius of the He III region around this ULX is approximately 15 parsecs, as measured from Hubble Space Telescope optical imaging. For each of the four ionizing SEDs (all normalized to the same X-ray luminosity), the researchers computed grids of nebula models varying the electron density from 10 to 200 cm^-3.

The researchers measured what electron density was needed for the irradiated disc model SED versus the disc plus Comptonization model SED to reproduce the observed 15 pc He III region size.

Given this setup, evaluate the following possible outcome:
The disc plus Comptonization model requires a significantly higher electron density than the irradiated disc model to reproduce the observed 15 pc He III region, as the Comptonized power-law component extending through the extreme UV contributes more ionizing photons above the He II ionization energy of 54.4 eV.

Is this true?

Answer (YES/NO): YES